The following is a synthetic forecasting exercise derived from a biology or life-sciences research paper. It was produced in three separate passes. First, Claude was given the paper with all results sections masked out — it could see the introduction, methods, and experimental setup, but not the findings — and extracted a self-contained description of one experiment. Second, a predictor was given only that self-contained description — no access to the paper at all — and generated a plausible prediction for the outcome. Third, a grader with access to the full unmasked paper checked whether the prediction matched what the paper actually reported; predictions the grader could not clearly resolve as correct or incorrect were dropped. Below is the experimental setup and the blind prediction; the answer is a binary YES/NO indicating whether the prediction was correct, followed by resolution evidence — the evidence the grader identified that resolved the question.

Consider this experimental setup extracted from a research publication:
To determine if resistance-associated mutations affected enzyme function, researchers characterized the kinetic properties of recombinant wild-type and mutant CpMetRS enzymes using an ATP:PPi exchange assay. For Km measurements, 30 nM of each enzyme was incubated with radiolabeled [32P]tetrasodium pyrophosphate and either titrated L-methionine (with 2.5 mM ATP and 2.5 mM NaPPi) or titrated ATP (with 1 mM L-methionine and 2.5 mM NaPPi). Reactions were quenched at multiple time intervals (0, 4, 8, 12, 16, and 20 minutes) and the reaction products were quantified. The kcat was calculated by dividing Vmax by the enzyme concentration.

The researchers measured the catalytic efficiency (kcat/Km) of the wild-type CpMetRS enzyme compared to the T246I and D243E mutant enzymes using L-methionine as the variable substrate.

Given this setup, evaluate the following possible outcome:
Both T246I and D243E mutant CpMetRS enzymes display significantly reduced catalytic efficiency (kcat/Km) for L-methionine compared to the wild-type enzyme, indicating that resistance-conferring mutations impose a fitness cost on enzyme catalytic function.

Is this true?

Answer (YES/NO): NO